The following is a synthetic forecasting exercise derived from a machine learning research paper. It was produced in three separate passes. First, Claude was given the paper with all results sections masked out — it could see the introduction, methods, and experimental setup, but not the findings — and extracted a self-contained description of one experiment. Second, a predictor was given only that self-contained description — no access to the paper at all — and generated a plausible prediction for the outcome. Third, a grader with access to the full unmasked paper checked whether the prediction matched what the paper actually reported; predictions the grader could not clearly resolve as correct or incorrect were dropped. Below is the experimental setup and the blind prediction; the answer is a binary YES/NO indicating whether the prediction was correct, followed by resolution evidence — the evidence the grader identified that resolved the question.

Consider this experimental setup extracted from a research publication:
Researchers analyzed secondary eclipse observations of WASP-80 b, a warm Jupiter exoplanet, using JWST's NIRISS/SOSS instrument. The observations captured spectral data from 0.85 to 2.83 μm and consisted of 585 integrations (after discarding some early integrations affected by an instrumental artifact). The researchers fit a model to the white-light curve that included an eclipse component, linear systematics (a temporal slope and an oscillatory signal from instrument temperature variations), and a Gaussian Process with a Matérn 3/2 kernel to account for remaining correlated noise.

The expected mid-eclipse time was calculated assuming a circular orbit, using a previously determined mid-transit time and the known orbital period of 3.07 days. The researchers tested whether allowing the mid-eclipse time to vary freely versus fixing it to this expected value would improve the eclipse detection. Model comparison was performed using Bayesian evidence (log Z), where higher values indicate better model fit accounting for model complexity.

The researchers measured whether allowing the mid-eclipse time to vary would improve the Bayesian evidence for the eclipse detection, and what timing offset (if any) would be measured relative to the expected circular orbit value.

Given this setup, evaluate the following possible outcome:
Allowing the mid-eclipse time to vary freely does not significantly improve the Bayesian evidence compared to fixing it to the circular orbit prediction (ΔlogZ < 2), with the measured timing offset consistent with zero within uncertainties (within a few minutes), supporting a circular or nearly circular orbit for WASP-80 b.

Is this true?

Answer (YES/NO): NO